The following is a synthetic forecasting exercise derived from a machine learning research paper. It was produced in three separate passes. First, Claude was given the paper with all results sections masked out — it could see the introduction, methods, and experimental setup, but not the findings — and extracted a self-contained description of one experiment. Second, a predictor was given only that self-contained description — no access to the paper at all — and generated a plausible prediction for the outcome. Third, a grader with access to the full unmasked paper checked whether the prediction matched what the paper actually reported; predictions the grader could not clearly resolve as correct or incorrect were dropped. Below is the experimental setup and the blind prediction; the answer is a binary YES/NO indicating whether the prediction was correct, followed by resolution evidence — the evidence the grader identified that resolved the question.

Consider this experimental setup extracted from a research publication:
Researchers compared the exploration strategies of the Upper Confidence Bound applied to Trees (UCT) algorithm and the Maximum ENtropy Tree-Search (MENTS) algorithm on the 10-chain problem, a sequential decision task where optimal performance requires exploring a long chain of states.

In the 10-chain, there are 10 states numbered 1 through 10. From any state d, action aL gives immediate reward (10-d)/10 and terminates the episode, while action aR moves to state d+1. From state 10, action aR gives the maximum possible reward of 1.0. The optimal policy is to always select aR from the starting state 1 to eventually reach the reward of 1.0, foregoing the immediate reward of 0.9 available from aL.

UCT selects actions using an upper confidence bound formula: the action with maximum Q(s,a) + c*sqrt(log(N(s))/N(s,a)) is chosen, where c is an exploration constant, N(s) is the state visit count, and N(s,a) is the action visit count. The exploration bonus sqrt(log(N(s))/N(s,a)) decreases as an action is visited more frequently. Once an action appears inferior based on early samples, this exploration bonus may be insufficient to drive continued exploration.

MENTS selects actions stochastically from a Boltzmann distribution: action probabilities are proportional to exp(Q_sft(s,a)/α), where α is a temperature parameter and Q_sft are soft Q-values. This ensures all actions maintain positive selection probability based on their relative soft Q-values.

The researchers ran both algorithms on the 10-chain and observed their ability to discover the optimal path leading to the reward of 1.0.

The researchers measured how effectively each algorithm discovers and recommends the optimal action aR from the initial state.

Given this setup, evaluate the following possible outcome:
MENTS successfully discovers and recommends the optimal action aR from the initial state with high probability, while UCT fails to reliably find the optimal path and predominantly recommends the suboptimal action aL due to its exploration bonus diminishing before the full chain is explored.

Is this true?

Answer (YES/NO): YES